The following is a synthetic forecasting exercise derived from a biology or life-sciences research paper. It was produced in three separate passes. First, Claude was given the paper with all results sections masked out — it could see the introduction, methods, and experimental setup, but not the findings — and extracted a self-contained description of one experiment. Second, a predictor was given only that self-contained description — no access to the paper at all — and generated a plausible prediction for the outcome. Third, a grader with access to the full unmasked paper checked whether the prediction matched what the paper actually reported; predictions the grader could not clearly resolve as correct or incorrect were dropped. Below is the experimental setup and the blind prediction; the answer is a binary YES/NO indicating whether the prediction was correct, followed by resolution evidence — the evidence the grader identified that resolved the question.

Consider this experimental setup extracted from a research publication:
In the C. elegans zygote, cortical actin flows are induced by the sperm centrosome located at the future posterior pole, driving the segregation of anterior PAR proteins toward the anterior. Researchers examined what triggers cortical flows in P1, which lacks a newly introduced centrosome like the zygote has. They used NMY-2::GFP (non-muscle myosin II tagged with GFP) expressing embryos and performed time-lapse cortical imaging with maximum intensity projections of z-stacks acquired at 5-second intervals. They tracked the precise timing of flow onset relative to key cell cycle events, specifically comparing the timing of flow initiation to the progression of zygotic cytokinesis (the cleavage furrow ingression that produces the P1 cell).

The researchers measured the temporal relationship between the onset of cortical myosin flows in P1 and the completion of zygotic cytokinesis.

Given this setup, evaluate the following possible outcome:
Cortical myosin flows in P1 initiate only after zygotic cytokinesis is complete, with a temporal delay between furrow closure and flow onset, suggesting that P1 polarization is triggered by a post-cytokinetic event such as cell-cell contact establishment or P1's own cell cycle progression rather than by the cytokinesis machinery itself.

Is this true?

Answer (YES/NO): NO